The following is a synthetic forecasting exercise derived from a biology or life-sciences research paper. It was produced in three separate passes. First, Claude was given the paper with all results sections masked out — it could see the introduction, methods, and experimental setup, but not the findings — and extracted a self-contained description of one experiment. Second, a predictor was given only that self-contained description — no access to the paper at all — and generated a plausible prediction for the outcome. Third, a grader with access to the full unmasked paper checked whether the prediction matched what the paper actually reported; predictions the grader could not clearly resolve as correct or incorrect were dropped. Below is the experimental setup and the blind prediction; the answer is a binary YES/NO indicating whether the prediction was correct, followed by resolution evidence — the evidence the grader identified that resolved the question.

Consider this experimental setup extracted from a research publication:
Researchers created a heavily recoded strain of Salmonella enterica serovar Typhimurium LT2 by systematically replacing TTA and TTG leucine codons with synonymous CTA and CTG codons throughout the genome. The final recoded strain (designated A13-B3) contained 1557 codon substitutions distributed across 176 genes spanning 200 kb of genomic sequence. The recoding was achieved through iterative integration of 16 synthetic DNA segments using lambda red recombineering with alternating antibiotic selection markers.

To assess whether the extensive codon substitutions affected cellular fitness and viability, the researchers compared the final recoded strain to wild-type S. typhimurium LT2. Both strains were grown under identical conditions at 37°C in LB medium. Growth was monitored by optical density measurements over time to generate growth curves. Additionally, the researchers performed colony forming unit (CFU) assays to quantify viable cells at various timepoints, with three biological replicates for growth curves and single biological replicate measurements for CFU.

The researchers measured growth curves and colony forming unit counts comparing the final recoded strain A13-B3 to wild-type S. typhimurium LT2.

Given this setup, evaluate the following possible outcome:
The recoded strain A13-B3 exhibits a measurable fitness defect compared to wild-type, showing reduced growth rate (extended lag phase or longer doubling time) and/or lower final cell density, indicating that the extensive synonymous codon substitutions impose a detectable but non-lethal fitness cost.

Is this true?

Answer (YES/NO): NO